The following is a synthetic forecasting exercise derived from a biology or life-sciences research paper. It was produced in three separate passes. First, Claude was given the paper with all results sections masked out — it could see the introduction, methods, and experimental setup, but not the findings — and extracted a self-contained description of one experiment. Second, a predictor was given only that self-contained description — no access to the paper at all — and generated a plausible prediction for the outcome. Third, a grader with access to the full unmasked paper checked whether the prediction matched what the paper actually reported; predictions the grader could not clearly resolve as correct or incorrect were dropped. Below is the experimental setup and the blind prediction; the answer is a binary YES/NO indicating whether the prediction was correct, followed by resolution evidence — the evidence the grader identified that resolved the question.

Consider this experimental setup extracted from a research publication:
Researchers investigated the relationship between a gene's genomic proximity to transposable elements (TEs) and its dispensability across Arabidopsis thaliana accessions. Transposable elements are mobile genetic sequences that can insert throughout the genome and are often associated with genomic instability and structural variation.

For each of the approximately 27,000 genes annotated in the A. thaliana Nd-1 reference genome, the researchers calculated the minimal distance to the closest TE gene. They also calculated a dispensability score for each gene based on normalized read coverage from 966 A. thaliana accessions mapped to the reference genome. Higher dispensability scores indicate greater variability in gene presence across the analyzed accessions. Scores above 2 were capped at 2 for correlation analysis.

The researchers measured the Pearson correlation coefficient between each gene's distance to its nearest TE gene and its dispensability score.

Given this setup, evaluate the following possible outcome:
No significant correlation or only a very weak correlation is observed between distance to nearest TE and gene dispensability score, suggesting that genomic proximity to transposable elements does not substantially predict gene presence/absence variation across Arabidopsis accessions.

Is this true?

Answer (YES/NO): YES